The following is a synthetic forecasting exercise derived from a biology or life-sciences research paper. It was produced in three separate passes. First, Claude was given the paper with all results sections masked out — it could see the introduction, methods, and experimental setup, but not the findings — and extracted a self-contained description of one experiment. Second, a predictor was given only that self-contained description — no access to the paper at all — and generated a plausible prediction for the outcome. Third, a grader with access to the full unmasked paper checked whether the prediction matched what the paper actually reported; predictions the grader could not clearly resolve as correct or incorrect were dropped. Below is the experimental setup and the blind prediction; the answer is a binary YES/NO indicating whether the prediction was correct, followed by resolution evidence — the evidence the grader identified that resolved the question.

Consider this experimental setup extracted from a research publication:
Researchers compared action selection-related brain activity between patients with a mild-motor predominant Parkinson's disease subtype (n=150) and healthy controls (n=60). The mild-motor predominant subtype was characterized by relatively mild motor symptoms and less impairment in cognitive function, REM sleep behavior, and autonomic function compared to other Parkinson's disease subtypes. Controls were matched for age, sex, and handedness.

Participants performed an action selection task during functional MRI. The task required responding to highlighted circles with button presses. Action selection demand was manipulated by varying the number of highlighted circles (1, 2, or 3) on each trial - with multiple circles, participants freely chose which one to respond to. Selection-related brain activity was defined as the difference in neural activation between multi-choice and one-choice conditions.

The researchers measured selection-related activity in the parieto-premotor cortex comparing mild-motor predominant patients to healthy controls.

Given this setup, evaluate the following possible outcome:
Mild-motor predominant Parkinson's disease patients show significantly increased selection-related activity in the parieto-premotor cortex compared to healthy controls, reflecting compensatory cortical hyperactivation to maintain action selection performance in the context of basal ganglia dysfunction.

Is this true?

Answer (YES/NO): YES